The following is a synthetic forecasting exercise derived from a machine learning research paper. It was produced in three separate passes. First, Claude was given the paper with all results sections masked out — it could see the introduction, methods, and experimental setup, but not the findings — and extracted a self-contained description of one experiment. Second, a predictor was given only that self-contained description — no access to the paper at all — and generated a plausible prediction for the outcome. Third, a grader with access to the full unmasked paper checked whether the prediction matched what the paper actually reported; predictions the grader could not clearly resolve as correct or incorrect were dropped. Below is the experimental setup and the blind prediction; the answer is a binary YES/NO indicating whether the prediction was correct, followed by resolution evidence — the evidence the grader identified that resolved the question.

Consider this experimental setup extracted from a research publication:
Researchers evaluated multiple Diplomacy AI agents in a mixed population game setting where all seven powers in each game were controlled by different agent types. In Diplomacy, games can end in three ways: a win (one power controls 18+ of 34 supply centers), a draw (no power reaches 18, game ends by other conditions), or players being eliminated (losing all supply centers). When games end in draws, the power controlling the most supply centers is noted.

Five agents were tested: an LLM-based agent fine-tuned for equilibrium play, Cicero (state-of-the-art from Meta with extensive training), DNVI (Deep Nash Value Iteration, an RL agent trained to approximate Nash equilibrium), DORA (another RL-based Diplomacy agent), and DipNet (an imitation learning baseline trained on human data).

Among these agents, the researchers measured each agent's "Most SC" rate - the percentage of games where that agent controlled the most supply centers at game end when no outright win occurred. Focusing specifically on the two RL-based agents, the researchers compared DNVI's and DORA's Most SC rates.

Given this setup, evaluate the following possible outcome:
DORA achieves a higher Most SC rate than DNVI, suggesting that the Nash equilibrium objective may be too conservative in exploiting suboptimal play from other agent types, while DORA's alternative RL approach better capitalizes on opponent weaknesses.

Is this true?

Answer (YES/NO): NO